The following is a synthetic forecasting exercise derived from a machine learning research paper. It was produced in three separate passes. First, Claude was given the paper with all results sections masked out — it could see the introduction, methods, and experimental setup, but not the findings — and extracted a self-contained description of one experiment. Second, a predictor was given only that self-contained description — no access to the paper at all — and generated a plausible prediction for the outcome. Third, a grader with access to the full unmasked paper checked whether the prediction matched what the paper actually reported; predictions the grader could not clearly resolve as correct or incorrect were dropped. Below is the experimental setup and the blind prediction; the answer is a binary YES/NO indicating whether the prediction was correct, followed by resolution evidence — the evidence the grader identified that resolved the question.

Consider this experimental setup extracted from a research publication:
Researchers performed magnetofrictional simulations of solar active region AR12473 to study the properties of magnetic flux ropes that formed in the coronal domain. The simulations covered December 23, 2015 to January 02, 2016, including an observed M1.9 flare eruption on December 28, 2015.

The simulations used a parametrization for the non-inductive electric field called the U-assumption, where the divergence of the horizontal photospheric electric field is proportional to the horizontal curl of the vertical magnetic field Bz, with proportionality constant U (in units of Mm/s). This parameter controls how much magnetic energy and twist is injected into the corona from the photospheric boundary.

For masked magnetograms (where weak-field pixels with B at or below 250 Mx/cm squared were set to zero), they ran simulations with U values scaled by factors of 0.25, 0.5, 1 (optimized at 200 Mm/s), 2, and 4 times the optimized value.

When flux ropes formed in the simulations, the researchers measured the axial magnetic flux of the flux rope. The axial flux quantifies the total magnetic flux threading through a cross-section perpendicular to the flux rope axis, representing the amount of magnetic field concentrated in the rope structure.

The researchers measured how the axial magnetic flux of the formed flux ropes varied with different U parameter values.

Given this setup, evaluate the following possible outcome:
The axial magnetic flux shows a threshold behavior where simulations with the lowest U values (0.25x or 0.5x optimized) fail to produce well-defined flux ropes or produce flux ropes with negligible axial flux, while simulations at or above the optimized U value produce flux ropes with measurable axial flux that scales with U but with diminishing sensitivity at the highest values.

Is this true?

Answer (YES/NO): NO